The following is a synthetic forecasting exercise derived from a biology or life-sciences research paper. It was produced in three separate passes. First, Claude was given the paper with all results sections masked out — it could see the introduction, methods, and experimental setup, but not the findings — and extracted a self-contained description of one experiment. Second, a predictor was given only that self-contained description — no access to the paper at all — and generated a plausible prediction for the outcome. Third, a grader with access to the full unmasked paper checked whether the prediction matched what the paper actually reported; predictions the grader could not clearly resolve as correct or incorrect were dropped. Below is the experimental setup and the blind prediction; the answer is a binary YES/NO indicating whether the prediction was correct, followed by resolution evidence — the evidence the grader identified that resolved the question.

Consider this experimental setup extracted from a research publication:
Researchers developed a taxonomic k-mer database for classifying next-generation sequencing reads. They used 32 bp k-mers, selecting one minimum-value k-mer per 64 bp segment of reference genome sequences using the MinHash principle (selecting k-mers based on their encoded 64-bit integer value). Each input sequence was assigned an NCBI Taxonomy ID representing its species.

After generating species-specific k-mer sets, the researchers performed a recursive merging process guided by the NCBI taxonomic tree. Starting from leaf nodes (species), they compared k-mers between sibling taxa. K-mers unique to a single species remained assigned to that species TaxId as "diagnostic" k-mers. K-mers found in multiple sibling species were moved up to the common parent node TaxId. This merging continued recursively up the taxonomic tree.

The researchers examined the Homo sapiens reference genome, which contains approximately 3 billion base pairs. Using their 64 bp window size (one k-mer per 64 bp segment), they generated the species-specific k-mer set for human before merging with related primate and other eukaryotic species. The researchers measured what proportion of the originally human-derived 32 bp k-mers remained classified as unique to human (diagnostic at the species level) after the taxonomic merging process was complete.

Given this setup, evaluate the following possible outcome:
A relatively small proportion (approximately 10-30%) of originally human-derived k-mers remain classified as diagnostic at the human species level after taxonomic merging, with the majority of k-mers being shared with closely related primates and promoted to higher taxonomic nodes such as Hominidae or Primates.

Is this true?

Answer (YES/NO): YES